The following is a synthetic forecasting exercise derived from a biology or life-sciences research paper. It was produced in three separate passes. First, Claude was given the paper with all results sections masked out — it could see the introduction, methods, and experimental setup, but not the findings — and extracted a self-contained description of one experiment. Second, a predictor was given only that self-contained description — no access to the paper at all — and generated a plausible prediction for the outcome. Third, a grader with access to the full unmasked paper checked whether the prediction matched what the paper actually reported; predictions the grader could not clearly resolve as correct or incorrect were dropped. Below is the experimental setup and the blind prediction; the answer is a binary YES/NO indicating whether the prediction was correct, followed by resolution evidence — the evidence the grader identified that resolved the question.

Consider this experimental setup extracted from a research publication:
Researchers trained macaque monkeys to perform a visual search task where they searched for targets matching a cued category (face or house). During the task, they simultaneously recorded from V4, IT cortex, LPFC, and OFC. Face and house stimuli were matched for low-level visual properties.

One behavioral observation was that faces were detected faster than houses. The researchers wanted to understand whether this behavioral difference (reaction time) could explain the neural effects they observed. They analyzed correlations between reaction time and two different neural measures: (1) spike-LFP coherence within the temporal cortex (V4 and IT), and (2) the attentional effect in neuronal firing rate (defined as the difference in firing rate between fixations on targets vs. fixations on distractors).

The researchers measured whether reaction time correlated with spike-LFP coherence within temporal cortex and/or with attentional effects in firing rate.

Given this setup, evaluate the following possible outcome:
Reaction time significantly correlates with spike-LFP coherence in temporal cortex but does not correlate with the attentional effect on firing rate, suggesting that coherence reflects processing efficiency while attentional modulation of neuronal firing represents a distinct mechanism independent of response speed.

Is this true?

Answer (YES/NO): YES